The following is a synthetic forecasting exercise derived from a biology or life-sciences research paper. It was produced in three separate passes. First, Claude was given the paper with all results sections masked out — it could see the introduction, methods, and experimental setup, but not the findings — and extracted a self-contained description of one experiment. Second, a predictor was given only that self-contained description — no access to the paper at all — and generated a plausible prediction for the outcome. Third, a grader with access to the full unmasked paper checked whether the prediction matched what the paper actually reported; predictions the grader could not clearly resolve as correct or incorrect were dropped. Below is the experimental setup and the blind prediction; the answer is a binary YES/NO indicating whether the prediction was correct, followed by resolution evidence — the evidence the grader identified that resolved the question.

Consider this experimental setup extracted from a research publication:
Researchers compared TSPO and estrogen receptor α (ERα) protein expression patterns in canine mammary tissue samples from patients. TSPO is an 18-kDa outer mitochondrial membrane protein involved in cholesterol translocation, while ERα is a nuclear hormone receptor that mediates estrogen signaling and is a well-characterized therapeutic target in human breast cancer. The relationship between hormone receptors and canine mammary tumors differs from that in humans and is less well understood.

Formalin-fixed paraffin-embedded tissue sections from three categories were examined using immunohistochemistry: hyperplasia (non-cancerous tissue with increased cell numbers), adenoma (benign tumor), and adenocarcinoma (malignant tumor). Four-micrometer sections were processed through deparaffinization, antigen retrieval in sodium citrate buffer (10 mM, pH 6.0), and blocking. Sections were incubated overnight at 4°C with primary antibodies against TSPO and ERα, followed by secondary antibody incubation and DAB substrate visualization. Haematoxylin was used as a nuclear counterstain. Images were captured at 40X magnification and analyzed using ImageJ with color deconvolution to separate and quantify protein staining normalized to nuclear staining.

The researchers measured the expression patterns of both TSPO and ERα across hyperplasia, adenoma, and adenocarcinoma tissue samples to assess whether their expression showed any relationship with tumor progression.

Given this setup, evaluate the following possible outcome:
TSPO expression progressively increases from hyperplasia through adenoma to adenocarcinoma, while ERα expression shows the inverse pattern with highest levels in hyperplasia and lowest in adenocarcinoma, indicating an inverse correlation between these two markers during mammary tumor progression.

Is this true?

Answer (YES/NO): NO